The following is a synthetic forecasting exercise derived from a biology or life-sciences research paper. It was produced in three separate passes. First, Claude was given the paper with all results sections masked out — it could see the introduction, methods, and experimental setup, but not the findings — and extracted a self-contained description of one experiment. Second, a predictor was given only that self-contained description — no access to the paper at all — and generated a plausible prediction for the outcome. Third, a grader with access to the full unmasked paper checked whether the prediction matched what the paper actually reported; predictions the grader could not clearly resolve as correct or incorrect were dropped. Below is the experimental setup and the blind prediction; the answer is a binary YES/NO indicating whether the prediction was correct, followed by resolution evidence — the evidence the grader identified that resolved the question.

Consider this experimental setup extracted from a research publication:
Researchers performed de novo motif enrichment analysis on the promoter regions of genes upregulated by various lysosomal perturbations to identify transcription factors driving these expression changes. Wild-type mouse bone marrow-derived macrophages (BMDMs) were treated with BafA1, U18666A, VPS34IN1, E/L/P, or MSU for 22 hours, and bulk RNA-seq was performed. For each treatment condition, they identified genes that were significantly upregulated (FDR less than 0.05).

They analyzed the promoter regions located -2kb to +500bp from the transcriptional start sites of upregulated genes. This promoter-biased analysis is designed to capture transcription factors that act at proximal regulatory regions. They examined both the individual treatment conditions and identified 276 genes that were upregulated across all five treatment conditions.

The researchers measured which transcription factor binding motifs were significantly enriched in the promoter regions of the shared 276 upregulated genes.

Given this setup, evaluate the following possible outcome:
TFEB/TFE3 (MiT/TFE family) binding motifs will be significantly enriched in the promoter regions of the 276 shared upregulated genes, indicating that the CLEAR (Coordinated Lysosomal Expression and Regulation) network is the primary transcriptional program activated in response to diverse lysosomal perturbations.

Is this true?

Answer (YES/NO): YES